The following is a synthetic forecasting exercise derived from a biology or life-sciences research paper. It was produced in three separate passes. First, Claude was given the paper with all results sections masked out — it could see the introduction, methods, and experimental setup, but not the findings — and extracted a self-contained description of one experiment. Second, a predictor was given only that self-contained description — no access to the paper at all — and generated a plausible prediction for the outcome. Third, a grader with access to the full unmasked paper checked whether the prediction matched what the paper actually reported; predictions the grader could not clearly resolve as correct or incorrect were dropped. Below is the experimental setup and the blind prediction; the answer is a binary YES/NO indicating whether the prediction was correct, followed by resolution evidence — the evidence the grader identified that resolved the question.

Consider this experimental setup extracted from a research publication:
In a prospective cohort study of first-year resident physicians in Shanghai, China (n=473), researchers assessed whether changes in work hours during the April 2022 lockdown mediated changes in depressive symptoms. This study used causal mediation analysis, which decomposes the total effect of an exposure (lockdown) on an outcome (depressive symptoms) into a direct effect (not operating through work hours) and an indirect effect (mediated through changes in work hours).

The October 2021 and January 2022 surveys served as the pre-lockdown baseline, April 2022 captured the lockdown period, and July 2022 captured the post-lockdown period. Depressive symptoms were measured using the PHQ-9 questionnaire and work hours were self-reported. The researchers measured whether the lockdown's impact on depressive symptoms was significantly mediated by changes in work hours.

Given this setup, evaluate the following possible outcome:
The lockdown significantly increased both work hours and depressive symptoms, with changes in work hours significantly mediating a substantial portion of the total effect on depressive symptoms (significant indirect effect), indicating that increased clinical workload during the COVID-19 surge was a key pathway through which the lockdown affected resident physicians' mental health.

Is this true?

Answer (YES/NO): NO